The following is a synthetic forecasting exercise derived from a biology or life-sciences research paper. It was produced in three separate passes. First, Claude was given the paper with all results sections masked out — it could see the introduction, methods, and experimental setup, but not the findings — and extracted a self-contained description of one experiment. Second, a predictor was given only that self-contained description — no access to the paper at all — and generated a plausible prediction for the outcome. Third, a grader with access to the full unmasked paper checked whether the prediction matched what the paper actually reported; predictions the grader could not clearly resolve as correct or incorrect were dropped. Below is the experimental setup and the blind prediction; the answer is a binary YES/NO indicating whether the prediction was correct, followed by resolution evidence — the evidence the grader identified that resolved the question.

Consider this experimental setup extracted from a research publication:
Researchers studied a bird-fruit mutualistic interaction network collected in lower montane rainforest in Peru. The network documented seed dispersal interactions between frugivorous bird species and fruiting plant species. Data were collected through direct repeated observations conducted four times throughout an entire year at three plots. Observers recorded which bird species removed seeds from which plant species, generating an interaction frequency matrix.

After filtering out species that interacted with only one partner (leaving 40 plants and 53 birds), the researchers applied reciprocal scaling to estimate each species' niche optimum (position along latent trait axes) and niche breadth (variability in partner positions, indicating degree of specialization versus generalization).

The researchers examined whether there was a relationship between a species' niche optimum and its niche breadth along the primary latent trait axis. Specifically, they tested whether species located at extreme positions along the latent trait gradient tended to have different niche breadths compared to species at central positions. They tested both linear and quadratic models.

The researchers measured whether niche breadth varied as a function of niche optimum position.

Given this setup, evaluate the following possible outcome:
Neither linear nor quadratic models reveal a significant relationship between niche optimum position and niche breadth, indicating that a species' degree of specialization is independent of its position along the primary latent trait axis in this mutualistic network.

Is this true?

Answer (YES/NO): NO